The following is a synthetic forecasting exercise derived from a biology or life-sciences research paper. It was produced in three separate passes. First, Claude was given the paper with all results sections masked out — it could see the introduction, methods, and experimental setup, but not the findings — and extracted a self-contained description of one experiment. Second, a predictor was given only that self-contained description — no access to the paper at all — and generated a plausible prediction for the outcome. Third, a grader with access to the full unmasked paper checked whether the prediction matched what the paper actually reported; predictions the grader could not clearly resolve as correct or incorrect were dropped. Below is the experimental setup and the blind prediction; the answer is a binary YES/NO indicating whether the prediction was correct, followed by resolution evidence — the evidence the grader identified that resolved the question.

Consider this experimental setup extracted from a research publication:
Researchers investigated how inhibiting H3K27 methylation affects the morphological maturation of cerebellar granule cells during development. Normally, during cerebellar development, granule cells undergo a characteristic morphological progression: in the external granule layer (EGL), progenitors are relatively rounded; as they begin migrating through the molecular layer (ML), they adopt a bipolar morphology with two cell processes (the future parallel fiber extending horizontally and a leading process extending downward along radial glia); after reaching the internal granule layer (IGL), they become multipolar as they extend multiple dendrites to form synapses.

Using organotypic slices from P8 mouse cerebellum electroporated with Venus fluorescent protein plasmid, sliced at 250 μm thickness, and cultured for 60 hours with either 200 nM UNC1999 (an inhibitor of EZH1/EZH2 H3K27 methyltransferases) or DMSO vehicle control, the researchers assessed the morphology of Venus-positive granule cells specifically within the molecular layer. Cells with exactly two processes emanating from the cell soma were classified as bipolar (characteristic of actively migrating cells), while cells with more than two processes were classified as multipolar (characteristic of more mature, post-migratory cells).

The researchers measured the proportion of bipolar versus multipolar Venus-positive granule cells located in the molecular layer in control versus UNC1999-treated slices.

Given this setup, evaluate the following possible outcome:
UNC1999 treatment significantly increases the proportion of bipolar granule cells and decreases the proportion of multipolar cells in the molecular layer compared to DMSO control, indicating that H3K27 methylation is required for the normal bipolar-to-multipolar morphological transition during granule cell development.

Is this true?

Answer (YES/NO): NO